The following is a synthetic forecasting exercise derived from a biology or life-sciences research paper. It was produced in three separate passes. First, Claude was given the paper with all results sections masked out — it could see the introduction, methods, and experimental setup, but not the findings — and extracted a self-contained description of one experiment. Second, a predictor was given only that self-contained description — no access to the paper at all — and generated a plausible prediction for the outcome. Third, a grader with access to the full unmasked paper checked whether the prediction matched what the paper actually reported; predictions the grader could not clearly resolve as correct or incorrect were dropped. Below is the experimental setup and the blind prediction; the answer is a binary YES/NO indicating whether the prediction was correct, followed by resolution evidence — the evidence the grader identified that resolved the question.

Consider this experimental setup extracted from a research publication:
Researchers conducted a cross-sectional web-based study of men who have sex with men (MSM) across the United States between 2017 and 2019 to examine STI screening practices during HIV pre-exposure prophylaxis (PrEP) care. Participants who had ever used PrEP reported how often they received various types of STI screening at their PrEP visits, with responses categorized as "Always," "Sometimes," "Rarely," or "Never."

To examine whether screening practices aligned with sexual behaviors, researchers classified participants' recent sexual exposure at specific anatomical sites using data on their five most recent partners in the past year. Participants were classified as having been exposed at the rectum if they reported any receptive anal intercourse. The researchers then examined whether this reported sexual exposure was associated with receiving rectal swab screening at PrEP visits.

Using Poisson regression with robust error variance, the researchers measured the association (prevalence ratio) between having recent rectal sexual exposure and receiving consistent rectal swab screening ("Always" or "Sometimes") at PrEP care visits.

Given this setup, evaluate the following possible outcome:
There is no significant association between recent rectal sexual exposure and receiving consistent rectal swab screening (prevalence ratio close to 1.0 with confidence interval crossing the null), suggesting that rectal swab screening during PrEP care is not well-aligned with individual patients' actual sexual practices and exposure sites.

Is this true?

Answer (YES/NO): NO